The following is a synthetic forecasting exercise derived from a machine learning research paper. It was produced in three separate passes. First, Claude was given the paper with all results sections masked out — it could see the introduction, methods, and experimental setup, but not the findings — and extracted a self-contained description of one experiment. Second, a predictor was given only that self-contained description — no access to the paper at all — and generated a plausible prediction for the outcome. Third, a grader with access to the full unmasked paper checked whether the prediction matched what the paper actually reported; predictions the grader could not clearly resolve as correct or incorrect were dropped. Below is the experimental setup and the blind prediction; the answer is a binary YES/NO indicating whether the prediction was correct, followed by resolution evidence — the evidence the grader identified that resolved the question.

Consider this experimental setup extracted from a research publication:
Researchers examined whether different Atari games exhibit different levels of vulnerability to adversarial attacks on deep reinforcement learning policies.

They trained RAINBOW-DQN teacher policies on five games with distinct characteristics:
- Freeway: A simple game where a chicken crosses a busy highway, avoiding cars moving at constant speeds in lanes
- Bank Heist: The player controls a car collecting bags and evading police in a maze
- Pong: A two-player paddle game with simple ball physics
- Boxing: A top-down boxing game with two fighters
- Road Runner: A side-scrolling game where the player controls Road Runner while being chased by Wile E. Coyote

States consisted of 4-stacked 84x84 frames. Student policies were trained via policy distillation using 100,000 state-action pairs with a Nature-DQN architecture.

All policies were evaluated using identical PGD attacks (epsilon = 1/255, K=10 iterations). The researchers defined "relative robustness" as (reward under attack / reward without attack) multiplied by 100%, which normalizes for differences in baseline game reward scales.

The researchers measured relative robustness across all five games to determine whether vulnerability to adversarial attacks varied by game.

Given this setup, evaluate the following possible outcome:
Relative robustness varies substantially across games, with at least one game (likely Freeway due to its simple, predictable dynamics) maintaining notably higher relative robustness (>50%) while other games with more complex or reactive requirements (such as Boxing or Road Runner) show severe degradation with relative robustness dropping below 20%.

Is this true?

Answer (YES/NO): NO